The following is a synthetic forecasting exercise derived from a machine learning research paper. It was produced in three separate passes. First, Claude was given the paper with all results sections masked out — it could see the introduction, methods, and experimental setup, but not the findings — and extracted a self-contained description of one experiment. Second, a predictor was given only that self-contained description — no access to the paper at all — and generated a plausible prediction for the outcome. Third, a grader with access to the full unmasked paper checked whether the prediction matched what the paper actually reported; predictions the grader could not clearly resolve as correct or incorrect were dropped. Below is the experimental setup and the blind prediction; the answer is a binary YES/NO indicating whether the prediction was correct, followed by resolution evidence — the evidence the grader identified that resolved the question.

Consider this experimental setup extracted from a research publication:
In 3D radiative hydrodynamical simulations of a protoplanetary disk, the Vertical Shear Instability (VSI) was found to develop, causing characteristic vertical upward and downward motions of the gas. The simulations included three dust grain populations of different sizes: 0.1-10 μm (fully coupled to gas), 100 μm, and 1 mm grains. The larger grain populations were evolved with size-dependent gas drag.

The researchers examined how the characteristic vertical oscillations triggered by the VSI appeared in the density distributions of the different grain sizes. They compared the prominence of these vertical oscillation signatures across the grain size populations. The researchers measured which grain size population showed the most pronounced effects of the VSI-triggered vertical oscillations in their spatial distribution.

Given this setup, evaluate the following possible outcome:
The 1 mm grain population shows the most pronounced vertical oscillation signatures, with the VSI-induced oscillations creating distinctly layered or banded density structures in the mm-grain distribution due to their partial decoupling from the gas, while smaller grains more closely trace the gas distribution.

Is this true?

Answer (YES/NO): YES